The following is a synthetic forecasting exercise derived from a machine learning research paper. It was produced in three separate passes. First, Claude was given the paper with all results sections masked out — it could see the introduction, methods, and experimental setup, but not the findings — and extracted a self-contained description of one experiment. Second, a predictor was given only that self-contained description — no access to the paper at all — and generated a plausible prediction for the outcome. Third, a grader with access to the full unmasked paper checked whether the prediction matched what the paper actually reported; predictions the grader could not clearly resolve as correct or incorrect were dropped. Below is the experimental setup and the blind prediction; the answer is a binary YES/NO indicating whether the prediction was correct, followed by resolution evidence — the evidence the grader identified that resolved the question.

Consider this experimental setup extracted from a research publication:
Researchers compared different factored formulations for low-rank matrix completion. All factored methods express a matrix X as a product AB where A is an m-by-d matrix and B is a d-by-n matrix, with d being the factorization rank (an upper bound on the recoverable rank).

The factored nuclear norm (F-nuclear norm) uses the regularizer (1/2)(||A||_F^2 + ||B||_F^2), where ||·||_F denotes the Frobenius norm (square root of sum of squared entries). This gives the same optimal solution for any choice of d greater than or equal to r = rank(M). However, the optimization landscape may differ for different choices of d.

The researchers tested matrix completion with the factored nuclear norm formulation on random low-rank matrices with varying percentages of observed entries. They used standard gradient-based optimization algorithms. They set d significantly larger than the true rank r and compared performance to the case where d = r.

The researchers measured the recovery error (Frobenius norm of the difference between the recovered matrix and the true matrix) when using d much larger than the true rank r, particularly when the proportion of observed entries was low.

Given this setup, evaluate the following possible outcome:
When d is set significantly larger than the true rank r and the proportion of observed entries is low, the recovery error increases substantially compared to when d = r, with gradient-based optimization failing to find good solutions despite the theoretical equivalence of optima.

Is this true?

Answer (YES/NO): YES